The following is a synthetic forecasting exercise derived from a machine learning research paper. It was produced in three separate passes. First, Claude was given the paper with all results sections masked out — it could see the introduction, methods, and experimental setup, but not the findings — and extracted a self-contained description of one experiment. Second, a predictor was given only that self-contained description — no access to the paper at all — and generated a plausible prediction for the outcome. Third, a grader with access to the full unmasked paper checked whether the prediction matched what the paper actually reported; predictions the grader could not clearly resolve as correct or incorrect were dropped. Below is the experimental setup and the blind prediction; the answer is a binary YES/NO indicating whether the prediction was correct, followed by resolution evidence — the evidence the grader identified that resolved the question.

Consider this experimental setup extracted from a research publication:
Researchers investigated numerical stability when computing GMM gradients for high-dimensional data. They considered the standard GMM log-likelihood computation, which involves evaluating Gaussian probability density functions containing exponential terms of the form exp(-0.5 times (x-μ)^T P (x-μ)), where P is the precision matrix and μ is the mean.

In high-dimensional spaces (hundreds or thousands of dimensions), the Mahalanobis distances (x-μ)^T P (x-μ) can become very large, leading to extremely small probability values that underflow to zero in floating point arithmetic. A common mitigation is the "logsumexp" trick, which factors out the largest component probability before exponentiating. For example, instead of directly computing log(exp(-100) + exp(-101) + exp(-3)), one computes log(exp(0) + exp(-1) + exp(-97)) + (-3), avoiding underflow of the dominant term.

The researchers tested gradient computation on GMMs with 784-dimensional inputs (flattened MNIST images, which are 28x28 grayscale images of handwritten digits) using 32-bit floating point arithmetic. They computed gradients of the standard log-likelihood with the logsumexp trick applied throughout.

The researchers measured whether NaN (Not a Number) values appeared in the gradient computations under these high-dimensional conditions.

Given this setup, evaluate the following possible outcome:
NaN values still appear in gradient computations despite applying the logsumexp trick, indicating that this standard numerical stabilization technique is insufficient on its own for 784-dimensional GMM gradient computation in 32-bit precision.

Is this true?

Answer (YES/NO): YES